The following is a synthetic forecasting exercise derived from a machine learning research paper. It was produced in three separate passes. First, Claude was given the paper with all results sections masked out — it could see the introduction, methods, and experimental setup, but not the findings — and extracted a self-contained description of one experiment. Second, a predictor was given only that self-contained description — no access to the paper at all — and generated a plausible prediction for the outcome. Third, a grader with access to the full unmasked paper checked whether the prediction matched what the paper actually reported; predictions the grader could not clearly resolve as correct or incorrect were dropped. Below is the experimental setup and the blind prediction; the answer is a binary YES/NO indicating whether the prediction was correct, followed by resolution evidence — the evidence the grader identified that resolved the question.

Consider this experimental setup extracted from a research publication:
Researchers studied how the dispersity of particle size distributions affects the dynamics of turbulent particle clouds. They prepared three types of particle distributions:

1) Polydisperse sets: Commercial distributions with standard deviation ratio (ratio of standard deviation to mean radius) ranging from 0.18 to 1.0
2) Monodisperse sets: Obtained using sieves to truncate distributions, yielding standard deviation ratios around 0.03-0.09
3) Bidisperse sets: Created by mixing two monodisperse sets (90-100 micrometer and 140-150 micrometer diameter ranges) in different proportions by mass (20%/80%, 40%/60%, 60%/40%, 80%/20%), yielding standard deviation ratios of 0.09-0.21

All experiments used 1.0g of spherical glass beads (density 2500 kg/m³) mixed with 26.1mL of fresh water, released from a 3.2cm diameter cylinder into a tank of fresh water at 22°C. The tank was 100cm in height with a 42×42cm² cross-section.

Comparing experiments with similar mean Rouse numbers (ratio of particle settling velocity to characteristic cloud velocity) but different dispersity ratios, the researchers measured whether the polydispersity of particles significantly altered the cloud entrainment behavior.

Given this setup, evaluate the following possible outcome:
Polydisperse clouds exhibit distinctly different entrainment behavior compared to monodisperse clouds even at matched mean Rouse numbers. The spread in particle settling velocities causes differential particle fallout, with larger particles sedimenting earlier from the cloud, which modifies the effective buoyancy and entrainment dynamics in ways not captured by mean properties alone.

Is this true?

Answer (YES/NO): NO